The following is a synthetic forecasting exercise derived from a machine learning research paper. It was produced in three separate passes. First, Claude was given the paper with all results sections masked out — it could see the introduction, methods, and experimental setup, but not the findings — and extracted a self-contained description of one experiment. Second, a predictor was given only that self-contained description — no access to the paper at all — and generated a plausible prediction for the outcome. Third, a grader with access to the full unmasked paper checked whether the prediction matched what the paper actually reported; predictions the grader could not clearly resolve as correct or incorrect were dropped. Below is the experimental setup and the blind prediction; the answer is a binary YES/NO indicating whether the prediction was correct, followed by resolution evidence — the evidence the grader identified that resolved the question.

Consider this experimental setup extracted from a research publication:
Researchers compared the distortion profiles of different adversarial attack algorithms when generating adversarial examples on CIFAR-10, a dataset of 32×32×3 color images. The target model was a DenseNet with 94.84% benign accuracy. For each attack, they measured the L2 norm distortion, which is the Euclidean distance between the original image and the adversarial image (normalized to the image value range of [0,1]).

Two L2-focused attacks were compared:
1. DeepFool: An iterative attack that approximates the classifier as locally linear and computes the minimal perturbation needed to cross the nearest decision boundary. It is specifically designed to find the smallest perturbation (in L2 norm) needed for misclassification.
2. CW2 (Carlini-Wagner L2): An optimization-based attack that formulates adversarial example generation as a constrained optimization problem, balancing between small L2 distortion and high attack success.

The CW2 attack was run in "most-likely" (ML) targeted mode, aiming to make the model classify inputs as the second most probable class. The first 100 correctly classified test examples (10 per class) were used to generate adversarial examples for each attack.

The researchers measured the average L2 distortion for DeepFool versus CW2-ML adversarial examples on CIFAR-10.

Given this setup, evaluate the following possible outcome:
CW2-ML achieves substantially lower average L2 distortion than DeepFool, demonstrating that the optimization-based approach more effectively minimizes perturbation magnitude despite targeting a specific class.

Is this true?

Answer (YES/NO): NO